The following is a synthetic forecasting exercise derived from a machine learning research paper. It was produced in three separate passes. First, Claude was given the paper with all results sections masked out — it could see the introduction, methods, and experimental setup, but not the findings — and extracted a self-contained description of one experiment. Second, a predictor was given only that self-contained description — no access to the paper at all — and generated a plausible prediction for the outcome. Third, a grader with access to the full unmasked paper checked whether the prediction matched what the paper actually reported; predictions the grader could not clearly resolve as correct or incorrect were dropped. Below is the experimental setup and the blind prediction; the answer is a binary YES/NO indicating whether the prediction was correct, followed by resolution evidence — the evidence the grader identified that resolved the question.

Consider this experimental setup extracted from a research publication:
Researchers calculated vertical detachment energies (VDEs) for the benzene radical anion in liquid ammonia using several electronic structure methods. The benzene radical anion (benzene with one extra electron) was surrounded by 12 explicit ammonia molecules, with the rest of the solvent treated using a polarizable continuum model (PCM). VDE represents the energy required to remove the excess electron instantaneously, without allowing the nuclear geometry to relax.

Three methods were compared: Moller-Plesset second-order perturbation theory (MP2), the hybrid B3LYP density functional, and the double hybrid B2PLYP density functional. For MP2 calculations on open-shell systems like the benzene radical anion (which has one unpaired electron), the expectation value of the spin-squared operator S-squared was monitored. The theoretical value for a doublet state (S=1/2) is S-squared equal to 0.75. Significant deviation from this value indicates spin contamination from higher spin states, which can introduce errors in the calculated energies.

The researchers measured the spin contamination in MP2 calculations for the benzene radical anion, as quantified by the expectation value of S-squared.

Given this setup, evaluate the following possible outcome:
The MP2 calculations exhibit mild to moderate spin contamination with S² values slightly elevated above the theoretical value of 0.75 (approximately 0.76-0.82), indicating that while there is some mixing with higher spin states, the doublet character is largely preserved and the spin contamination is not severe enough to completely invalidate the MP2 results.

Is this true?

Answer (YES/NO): NO